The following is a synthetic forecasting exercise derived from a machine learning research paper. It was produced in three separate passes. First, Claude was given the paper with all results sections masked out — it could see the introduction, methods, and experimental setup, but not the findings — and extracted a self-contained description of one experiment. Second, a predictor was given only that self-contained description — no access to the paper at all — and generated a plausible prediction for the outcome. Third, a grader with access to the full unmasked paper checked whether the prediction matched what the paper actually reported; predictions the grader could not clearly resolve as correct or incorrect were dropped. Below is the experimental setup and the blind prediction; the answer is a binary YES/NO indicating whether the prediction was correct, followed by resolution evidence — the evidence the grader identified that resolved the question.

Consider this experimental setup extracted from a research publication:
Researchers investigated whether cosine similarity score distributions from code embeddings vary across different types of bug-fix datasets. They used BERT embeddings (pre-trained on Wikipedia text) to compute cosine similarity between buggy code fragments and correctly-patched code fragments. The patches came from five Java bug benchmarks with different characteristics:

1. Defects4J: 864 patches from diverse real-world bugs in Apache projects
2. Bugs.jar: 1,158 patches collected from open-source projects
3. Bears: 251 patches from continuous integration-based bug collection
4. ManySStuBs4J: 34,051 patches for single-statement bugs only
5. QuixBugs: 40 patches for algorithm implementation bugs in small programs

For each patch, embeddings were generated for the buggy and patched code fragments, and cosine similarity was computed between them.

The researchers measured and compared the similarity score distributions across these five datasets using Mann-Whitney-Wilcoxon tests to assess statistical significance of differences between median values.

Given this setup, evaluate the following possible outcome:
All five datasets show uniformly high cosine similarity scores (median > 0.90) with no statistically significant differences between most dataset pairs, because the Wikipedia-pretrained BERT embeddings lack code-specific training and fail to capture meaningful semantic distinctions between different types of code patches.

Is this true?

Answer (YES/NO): NO